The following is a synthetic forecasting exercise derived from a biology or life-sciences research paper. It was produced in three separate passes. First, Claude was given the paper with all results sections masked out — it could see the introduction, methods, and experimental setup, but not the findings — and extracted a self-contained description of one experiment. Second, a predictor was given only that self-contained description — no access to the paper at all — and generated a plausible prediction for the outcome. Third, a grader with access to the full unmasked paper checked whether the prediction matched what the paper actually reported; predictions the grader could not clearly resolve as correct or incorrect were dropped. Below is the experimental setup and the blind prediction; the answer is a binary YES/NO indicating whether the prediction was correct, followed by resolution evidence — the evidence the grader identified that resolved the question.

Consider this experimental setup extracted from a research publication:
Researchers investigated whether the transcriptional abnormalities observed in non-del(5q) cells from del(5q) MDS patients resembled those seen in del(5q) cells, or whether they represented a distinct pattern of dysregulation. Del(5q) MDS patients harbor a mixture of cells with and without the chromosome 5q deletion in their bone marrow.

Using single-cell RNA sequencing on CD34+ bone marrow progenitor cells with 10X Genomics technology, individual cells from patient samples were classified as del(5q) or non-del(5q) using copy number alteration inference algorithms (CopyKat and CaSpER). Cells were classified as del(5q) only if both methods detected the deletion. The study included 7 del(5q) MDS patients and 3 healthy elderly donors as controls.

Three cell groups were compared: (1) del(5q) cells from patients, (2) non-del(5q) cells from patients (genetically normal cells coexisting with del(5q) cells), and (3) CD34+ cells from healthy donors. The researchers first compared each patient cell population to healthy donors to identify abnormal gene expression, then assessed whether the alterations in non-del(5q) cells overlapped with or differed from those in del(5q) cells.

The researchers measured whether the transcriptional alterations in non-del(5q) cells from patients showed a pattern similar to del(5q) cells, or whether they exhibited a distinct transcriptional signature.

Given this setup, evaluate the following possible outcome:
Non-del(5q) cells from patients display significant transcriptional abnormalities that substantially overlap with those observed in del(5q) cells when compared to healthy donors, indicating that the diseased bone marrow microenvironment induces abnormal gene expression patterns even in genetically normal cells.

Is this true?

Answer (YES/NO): YES